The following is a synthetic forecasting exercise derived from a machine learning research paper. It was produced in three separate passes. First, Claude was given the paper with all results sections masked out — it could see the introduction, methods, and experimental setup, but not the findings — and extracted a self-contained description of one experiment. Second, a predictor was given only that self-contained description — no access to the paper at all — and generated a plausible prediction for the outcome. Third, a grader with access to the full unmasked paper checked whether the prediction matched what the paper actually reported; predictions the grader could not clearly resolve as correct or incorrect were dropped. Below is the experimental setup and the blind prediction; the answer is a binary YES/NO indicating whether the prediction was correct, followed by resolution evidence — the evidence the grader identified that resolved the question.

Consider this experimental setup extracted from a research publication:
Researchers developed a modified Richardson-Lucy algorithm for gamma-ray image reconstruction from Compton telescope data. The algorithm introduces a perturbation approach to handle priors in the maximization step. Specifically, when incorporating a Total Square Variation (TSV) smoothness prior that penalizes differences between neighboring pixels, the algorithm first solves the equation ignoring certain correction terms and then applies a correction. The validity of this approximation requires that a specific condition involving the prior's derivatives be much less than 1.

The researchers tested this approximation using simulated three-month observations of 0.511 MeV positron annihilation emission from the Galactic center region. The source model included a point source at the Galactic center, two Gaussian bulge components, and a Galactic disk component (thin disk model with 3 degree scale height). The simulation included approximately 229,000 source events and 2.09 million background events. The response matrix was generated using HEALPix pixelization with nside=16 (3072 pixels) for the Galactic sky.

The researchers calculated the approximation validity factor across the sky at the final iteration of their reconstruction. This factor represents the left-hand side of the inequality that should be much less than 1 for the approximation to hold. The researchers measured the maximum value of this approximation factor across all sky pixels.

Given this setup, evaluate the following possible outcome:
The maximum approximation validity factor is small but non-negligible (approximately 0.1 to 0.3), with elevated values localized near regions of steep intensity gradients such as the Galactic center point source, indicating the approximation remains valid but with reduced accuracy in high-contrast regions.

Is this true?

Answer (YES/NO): NO